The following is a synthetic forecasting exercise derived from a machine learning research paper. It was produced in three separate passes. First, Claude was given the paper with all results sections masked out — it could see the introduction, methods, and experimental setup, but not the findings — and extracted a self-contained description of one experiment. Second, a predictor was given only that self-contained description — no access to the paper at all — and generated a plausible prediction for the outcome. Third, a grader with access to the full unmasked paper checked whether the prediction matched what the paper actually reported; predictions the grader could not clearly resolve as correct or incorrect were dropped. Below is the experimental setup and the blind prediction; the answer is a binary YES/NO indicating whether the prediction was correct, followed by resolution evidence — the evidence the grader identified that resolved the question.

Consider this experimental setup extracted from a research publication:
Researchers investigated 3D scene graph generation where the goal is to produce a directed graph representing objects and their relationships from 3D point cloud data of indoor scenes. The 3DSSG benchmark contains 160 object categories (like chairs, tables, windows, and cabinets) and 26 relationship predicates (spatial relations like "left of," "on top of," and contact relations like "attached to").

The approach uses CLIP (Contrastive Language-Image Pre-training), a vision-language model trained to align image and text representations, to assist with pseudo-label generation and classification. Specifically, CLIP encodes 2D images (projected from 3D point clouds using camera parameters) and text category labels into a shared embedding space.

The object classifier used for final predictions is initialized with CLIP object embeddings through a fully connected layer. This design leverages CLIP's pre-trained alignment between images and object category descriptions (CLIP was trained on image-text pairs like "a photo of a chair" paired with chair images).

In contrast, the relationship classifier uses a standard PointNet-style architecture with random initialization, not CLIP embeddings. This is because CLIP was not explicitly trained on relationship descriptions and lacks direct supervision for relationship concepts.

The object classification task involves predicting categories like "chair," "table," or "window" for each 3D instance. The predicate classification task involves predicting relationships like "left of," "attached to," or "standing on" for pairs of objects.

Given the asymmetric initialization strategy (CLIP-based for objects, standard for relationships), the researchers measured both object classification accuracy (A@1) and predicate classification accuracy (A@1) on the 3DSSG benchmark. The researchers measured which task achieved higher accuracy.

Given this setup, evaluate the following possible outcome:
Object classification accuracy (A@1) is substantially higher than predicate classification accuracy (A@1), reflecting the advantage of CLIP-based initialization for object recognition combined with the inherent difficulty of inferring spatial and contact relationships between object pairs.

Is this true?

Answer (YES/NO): NO